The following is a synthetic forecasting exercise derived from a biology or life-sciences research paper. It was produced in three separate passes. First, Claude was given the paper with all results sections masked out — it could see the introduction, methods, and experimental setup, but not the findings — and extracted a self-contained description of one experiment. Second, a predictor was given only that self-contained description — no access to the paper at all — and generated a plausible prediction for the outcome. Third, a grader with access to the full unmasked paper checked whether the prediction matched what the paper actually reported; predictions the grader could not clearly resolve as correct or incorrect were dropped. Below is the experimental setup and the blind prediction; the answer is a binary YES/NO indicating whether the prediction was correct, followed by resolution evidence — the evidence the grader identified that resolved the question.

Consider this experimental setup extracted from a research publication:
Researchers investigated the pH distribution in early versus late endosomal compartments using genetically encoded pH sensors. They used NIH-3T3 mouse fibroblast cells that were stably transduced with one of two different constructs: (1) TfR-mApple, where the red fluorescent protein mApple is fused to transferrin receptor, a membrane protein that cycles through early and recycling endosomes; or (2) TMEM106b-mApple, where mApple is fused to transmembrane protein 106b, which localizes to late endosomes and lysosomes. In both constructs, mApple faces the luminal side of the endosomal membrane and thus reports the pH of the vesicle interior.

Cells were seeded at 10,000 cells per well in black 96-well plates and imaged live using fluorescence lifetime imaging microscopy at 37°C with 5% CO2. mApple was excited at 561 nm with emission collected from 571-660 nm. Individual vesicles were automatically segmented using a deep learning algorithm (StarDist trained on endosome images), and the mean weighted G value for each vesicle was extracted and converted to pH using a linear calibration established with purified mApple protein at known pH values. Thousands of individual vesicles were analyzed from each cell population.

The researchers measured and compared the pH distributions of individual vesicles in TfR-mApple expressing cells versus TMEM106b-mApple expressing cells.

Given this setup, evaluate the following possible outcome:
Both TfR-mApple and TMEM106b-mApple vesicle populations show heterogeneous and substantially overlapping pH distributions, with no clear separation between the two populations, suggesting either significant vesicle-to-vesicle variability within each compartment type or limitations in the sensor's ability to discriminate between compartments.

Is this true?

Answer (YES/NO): NO